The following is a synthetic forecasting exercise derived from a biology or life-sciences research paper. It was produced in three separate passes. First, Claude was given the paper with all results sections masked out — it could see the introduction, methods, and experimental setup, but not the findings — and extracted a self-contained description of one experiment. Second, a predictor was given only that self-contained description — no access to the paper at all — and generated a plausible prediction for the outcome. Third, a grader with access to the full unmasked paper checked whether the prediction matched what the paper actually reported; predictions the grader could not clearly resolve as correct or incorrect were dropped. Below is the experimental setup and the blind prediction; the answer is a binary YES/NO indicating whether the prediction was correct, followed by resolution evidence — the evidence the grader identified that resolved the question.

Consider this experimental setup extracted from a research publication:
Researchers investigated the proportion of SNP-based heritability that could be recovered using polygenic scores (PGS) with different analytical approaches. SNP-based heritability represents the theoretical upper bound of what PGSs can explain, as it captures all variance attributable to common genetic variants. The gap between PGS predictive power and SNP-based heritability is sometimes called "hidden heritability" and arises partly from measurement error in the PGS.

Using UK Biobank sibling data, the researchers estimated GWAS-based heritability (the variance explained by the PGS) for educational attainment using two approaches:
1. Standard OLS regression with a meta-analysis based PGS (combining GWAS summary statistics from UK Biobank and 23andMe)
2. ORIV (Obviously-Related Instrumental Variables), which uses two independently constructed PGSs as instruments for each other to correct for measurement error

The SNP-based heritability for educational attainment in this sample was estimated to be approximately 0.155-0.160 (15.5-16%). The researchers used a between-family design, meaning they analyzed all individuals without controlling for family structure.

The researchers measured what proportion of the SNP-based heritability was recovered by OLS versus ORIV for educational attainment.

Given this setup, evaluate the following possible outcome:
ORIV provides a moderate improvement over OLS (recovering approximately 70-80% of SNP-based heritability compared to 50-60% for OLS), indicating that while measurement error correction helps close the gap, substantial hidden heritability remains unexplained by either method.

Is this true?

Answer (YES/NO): NO